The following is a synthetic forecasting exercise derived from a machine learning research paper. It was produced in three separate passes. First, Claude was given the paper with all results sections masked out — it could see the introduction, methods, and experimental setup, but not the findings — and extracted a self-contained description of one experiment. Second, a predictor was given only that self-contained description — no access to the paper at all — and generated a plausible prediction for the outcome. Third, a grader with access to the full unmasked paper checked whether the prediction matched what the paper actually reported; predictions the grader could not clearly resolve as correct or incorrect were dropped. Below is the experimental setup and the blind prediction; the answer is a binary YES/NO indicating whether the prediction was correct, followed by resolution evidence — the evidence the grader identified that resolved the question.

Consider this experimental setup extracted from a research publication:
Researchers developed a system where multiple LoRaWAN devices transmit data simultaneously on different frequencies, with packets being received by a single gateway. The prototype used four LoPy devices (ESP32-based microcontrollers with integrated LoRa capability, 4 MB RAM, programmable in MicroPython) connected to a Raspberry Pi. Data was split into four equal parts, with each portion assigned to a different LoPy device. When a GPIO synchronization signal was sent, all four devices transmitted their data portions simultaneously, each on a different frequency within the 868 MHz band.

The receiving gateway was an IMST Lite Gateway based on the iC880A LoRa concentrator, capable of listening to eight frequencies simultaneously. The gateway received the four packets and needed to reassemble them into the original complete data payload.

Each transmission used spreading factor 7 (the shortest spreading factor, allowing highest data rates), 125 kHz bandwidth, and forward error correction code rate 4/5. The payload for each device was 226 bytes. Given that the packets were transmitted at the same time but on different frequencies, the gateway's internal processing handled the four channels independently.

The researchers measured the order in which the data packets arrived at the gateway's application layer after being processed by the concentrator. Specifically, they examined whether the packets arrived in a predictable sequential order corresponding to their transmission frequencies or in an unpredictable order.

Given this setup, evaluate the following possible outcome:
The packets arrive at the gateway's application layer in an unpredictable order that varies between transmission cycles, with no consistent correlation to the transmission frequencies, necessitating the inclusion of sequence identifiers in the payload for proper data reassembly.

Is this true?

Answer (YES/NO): YES